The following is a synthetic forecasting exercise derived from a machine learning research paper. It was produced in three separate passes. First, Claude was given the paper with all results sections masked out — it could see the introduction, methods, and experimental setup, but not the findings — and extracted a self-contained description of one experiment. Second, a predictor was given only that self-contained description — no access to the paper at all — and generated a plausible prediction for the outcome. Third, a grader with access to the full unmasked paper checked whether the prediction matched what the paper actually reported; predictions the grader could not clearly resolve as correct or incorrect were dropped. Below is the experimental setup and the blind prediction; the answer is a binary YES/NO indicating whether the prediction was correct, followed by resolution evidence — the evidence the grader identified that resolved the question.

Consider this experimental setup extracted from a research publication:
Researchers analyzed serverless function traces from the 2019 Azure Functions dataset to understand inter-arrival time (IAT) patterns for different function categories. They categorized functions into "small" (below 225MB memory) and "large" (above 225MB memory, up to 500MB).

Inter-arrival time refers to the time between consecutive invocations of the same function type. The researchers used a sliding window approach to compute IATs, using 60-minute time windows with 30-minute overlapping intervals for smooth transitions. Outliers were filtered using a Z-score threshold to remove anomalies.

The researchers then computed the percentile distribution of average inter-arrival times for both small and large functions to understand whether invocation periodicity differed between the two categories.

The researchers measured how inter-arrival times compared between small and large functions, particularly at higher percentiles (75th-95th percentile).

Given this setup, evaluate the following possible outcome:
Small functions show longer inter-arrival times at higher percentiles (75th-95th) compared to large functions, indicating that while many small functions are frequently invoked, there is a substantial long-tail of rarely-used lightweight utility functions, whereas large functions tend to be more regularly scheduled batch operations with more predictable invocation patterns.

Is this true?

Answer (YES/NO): NO